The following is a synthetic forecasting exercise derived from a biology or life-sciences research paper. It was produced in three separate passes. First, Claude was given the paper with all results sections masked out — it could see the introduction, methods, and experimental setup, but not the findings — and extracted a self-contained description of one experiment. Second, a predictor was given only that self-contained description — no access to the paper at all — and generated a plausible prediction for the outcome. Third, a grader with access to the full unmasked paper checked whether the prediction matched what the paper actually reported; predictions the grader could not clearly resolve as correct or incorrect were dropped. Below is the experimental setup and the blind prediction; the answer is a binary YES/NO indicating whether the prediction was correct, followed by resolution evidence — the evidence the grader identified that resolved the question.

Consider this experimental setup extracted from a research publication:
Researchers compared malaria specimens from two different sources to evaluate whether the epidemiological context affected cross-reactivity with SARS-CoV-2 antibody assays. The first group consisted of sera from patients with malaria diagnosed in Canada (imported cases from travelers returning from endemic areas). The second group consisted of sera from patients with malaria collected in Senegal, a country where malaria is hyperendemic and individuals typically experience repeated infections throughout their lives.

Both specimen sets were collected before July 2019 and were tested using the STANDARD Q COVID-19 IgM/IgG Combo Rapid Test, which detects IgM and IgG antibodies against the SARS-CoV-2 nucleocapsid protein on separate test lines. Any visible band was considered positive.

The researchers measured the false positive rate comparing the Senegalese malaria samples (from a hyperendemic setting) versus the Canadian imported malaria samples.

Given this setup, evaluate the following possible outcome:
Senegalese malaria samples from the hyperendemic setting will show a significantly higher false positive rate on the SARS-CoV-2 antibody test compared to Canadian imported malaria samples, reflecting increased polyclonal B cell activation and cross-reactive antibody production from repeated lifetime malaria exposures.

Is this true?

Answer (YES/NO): NO